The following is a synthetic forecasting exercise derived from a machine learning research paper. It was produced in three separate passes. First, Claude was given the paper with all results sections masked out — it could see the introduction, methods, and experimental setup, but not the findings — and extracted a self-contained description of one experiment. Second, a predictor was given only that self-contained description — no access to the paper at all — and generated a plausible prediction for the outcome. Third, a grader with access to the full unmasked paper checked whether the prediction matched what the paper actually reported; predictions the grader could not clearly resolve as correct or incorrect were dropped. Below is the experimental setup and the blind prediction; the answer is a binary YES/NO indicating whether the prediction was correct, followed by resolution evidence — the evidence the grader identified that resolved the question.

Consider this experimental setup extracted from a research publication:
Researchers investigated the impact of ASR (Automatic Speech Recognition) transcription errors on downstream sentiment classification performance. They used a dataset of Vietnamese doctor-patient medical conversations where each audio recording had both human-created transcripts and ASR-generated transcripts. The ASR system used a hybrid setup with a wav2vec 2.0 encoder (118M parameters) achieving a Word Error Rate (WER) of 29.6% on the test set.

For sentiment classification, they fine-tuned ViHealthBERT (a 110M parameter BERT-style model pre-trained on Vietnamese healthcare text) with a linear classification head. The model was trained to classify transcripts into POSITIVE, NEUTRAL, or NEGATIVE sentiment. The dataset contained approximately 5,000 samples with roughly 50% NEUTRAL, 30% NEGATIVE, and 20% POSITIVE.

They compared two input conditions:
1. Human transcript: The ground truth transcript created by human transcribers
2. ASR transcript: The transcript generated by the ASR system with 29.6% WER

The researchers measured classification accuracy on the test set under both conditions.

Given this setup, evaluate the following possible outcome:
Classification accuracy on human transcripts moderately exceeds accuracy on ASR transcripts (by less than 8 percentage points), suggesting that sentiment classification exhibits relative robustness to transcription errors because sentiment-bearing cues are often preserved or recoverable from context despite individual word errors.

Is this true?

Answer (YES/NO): YES